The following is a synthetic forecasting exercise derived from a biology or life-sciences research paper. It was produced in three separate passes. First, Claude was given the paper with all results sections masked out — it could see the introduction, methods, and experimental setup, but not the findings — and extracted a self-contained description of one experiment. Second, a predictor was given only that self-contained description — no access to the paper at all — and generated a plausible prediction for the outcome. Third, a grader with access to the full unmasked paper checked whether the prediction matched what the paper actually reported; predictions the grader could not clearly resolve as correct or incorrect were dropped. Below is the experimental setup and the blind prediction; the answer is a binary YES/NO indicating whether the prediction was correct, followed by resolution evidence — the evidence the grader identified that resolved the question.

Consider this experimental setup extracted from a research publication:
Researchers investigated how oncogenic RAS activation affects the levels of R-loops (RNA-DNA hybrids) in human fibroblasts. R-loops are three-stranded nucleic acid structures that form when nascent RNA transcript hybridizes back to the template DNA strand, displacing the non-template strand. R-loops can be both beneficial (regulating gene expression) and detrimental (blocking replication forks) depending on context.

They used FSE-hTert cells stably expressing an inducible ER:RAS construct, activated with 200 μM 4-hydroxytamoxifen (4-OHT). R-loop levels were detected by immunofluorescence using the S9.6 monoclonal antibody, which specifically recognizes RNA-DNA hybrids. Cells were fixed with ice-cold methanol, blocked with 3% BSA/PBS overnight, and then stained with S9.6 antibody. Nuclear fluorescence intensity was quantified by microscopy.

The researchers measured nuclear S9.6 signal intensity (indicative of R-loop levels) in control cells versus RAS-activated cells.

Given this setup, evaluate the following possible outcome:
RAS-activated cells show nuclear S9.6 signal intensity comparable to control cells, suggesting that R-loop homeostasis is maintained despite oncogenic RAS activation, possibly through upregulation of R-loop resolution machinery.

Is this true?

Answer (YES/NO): NO